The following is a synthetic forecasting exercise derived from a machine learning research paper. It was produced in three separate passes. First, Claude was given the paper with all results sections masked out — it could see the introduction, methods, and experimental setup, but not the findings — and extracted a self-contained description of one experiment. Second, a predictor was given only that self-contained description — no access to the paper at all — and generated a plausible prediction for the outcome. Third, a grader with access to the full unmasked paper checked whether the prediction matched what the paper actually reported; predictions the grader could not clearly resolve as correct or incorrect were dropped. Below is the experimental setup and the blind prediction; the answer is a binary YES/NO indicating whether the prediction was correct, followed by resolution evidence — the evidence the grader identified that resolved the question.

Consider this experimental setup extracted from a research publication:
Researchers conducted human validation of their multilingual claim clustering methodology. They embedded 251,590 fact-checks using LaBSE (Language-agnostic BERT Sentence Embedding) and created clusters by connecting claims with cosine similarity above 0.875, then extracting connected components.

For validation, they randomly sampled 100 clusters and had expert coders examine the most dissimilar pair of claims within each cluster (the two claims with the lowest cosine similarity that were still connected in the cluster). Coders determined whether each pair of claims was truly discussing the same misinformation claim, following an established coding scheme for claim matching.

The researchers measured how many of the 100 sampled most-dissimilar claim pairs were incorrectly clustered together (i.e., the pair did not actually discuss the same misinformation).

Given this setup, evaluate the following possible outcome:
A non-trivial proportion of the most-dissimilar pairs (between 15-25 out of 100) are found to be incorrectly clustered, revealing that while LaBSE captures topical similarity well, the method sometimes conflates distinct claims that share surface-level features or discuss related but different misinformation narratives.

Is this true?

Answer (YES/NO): NO